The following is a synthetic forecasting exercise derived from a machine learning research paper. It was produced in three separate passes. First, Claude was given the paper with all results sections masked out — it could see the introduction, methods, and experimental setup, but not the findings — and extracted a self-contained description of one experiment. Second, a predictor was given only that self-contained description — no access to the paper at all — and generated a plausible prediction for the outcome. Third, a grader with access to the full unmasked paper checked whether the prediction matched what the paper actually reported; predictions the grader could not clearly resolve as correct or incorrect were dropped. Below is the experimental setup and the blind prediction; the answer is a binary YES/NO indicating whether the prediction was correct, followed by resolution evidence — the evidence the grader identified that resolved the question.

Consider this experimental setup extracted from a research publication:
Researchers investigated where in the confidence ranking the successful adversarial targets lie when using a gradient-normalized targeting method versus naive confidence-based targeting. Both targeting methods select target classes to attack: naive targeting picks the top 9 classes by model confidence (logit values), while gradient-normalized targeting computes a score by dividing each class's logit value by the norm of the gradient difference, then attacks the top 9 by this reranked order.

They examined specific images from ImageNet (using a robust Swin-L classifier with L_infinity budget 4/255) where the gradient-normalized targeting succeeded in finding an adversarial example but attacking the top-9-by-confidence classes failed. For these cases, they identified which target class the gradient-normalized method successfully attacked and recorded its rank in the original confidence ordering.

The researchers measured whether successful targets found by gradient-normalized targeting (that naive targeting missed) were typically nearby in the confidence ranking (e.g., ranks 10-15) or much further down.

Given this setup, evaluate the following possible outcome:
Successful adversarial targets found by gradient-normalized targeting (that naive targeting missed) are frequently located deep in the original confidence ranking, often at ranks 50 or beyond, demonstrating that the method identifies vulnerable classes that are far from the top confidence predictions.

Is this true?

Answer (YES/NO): NO